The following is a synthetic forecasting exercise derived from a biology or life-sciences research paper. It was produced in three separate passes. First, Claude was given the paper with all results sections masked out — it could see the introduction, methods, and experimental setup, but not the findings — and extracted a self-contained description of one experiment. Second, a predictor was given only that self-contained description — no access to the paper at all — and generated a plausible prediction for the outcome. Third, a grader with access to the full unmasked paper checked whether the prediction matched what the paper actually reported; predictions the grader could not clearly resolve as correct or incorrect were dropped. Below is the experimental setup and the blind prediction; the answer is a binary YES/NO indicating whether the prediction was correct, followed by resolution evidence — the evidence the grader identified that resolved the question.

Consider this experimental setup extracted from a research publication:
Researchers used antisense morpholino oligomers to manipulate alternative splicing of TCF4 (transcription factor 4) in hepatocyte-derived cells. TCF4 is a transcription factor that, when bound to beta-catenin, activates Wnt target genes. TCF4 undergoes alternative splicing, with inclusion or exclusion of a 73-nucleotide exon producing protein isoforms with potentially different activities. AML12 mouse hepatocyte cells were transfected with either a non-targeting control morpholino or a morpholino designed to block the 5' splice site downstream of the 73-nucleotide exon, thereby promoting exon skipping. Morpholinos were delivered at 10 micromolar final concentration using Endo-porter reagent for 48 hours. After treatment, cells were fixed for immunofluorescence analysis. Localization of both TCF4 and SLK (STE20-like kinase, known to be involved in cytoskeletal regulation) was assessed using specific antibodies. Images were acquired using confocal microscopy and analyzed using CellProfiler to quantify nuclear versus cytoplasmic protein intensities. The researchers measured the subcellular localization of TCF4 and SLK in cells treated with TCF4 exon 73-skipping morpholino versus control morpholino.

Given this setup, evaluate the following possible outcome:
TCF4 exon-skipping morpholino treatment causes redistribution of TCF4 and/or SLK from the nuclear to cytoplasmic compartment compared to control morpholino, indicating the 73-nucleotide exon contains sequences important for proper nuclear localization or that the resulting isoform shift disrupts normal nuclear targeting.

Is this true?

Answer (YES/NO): YES